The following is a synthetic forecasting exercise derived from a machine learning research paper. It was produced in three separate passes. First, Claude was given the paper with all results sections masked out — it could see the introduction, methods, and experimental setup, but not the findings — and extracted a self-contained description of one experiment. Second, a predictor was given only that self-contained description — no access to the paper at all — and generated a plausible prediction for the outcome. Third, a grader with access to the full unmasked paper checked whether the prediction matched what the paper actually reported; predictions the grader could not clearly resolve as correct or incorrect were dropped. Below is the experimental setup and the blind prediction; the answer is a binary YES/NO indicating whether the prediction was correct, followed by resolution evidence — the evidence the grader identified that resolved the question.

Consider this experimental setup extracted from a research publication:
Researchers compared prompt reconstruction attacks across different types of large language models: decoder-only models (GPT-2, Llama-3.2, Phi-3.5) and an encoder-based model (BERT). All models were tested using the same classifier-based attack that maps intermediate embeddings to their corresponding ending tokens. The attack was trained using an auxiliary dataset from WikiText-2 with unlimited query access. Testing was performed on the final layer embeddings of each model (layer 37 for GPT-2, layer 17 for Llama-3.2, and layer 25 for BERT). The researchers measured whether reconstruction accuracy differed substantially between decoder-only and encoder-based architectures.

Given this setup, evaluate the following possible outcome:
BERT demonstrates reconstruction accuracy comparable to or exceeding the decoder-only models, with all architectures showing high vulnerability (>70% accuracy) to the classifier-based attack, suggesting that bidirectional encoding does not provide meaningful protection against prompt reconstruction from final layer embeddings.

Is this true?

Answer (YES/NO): YES